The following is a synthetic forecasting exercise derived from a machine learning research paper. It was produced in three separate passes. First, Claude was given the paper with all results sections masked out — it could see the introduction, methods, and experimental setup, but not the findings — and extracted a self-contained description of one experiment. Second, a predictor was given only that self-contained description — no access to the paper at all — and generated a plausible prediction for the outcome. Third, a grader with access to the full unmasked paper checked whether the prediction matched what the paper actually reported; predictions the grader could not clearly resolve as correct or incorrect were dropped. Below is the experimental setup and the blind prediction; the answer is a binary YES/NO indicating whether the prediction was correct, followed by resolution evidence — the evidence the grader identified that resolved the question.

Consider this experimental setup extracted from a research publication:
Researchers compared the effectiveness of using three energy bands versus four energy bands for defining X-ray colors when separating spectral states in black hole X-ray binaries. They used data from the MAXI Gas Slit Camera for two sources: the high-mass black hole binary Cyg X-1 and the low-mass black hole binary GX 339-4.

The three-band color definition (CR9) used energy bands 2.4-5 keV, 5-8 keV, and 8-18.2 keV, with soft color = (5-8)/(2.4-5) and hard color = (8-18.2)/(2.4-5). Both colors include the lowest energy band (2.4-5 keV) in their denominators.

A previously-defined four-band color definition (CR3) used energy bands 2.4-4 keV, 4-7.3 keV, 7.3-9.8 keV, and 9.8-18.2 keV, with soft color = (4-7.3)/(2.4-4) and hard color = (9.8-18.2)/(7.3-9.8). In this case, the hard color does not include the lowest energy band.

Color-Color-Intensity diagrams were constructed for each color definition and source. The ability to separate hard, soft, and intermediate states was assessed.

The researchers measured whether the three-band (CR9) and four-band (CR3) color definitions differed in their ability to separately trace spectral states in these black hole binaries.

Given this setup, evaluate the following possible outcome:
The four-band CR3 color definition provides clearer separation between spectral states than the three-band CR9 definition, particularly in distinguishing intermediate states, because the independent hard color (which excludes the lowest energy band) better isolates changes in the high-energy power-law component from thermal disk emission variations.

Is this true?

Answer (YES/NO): NO